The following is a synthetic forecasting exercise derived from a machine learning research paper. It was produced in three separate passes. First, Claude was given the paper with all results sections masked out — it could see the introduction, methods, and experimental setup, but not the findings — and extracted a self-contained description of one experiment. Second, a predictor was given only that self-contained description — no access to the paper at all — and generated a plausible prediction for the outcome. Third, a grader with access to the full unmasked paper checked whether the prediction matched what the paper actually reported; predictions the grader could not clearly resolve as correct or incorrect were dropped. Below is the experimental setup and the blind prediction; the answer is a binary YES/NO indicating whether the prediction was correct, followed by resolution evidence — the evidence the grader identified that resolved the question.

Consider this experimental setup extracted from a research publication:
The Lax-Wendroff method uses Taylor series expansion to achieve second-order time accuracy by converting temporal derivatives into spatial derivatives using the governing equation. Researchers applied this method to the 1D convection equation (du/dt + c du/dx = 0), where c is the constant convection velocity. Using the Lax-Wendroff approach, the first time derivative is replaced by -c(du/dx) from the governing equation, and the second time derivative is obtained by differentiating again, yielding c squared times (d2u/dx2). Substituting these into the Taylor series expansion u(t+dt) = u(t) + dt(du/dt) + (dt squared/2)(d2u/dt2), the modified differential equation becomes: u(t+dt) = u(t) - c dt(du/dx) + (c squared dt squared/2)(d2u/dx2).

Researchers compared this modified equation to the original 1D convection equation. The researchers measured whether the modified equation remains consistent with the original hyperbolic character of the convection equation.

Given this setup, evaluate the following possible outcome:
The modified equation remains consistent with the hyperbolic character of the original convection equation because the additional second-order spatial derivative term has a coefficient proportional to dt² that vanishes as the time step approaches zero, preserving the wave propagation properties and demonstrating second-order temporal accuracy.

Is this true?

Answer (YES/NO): NO